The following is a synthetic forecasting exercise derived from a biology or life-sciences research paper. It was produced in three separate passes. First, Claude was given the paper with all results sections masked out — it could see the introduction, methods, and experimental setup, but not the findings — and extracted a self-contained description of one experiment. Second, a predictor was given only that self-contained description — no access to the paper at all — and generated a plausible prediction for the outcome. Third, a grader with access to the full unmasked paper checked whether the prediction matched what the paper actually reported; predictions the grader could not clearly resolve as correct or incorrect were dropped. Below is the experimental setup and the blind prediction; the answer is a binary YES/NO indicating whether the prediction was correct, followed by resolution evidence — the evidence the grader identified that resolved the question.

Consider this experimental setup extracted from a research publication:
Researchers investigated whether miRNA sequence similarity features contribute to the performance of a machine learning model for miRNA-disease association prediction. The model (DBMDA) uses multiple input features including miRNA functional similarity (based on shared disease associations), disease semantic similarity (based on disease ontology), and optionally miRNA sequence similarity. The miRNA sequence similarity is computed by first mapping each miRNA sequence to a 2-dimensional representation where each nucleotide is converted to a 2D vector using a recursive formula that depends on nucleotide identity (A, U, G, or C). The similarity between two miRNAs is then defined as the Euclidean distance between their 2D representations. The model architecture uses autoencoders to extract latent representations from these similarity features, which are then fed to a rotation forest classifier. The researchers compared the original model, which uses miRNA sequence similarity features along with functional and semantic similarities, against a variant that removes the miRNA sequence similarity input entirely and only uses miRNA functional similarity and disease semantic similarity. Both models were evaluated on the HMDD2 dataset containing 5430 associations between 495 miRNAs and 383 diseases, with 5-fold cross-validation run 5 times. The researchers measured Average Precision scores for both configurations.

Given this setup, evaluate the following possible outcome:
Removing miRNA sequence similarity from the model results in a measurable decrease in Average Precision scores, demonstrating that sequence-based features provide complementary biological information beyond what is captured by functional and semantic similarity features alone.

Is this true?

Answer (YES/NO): NO